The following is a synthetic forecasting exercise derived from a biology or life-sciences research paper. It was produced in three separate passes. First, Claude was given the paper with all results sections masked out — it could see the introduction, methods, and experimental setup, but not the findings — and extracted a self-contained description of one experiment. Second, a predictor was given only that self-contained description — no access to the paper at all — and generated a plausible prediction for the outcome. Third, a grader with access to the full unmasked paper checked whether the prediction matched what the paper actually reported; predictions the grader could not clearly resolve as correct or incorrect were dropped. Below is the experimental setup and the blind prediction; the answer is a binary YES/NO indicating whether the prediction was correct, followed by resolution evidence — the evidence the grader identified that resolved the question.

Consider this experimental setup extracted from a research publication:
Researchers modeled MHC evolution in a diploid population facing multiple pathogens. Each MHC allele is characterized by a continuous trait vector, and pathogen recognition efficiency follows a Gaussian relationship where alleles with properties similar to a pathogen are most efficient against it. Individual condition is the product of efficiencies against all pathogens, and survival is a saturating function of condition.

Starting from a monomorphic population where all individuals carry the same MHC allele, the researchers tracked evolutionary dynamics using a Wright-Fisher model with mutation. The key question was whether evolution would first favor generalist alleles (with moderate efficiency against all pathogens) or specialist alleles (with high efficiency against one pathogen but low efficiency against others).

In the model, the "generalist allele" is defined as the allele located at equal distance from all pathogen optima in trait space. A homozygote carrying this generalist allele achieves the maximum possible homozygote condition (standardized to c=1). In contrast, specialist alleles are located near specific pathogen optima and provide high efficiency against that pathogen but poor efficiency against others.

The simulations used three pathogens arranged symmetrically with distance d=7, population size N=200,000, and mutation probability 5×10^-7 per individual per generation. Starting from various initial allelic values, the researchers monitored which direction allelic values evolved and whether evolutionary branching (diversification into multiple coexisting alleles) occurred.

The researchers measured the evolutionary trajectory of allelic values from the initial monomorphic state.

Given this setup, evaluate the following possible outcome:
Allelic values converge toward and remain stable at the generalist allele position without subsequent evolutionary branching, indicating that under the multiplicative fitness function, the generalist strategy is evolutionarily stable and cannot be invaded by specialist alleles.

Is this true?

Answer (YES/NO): NO